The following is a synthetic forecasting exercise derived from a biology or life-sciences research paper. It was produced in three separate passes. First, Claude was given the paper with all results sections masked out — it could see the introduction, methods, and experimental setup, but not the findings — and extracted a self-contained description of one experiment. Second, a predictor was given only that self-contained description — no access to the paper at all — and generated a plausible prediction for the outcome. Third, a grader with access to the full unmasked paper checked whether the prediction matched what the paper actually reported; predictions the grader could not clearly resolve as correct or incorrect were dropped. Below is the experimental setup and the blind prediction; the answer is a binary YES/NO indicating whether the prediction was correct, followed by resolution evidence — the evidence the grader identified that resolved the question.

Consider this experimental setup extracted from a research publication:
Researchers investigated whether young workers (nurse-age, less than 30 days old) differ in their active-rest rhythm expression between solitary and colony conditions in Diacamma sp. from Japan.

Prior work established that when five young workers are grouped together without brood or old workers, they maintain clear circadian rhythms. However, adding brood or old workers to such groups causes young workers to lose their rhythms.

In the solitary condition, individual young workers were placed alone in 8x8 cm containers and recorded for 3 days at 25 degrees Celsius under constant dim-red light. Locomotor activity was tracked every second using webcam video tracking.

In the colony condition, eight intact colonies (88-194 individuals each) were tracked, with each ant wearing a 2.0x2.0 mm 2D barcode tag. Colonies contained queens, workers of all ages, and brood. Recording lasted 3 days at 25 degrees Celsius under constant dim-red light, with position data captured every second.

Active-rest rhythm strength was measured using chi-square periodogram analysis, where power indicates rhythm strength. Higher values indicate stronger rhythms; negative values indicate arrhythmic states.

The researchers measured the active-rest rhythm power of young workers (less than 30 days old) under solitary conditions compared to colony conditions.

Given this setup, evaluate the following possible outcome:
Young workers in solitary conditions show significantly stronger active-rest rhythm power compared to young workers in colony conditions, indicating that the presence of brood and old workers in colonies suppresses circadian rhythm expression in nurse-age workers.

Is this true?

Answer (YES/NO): YES